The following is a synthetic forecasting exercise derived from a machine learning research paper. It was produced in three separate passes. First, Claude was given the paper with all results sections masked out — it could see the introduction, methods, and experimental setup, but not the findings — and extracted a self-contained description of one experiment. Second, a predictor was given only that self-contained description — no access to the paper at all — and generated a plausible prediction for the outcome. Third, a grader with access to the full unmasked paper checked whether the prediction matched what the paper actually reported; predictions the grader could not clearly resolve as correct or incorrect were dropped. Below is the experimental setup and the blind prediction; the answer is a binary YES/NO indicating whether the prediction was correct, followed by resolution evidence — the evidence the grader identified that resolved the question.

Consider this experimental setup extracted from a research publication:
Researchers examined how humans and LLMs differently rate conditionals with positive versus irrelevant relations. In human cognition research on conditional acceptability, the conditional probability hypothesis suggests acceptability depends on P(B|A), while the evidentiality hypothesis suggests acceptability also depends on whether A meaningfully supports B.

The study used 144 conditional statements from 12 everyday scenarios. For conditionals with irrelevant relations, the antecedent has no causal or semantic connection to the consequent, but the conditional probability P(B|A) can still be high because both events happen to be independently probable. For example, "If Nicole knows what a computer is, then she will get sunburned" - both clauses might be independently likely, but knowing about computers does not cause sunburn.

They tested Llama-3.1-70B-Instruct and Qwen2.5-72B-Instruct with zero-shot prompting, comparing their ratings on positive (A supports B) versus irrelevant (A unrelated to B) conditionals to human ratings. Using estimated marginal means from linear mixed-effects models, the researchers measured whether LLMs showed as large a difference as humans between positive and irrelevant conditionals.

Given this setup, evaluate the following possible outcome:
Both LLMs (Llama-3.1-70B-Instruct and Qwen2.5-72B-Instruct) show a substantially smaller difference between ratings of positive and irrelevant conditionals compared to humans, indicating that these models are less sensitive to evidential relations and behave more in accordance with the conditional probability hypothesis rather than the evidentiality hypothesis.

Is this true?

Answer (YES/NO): NO